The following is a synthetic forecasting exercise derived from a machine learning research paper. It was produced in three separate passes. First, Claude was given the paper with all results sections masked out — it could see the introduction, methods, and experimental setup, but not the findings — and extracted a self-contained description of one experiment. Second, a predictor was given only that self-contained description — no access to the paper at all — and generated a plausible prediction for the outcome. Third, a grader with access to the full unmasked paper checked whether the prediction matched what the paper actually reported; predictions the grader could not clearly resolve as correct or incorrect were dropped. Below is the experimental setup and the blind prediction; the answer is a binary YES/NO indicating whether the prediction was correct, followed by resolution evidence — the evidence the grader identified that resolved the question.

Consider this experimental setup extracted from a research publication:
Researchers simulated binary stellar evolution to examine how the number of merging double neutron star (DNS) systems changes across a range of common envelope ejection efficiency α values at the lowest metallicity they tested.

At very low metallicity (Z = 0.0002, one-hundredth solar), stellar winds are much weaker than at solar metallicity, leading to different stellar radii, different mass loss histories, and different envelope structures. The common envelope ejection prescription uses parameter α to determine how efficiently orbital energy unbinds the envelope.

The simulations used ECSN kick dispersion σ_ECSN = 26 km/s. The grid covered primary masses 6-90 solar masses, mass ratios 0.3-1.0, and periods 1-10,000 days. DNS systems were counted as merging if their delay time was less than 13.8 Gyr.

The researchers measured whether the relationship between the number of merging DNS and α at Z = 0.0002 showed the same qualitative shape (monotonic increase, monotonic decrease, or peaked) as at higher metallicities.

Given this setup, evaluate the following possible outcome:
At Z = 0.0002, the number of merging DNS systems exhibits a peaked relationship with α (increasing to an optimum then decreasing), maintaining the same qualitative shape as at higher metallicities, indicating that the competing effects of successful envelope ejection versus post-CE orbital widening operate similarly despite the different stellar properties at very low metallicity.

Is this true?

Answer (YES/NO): YES